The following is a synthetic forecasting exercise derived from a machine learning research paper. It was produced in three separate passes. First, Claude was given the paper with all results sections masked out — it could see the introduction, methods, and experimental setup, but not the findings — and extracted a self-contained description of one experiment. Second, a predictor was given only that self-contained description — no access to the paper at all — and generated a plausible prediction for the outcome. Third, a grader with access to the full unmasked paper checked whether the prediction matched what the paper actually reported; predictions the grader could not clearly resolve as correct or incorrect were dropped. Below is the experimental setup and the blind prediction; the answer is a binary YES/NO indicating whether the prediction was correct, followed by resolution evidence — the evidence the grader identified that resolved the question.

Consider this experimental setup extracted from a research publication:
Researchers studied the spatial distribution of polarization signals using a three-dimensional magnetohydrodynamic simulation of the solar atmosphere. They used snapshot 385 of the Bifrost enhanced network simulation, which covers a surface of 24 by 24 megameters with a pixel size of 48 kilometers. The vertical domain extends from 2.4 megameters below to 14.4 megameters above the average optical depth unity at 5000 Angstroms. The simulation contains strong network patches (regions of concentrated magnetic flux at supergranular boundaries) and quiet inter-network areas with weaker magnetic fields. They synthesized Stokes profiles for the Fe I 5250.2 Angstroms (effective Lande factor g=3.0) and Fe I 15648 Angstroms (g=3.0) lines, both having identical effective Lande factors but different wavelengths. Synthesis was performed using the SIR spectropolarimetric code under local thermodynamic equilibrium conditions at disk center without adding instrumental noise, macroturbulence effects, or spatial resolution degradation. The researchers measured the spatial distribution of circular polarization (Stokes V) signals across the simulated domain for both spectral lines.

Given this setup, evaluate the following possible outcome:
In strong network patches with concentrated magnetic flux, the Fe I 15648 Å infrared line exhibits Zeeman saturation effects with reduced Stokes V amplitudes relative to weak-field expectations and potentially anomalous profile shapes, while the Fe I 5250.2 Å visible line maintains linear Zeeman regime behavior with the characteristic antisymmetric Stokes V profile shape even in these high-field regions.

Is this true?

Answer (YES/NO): YES